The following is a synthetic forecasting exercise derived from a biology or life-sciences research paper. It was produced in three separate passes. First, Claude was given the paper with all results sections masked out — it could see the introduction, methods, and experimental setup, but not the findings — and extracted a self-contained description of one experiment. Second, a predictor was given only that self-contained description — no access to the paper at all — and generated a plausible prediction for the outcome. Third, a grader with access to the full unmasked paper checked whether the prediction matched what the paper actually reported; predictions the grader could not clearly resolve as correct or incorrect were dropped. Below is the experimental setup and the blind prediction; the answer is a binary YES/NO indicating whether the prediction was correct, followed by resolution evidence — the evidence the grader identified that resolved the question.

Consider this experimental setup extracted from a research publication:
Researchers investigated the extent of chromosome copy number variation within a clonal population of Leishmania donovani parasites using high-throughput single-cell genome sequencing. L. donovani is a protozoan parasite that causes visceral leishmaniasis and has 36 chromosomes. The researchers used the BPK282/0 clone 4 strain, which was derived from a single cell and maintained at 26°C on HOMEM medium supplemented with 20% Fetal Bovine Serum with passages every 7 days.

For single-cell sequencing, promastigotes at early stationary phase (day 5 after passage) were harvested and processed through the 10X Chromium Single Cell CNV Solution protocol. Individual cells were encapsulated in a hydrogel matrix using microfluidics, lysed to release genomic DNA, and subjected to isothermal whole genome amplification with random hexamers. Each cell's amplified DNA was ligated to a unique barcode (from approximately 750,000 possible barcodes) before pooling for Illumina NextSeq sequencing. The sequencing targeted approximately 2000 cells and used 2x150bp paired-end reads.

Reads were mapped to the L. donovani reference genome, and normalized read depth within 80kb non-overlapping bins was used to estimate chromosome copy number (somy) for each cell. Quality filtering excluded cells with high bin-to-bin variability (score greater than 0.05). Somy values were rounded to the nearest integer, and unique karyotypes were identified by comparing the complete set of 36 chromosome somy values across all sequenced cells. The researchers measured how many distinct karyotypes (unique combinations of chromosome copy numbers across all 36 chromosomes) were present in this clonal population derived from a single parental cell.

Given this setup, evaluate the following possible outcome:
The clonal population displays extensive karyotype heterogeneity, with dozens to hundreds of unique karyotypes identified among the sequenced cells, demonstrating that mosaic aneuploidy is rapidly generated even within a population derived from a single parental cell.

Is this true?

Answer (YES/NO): YES